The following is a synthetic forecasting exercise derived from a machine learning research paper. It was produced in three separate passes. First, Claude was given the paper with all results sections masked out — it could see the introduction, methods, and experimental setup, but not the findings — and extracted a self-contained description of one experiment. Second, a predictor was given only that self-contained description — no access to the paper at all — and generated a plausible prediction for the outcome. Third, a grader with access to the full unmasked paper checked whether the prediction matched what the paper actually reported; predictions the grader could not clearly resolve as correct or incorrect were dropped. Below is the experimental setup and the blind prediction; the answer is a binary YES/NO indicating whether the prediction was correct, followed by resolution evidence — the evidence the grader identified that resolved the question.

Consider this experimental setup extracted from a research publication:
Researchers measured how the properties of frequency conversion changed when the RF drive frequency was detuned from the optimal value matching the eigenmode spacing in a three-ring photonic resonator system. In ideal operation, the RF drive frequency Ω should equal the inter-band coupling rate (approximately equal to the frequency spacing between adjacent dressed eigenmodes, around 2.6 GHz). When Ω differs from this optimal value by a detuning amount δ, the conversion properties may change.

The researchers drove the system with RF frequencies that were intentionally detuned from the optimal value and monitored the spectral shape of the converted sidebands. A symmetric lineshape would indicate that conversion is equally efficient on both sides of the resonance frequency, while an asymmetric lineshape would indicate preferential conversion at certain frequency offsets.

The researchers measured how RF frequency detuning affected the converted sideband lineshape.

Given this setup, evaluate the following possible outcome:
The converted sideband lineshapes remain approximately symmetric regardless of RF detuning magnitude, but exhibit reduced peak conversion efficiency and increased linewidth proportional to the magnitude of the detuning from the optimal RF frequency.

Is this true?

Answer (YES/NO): NO